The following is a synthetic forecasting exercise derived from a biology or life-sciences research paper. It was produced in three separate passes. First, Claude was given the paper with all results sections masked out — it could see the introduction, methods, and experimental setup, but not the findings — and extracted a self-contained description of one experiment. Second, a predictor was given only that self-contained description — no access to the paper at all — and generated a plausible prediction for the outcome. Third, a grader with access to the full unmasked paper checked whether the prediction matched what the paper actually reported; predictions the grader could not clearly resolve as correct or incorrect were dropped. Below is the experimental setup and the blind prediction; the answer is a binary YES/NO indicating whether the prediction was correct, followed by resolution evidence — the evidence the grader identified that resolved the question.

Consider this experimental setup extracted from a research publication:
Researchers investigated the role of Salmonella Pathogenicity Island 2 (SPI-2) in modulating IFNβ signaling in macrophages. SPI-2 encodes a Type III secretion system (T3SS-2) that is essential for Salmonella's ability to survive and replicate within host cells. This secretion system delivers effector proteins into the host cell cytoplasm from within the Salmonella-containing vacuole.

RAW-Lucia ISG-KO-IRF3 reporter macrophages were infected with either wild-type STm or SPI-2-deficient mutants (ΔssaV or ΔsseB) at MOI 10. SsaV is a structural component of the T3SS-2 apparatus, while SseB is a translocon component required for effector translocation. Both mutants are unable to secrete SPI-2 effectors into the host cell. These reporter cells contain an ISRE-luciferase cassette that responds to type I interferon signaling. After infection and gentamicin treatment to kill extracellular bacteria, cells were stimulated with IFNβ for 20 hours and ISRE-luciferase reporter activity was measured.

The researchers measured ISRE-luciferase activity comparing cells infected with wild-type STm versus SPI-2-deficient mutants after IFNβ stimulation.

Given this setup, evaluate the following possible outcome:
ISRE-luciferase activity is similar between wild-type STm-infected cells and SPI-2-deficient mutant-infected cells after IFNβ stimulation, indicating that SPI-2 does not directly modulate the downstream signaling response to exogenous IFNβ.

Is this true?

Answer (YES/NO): YES